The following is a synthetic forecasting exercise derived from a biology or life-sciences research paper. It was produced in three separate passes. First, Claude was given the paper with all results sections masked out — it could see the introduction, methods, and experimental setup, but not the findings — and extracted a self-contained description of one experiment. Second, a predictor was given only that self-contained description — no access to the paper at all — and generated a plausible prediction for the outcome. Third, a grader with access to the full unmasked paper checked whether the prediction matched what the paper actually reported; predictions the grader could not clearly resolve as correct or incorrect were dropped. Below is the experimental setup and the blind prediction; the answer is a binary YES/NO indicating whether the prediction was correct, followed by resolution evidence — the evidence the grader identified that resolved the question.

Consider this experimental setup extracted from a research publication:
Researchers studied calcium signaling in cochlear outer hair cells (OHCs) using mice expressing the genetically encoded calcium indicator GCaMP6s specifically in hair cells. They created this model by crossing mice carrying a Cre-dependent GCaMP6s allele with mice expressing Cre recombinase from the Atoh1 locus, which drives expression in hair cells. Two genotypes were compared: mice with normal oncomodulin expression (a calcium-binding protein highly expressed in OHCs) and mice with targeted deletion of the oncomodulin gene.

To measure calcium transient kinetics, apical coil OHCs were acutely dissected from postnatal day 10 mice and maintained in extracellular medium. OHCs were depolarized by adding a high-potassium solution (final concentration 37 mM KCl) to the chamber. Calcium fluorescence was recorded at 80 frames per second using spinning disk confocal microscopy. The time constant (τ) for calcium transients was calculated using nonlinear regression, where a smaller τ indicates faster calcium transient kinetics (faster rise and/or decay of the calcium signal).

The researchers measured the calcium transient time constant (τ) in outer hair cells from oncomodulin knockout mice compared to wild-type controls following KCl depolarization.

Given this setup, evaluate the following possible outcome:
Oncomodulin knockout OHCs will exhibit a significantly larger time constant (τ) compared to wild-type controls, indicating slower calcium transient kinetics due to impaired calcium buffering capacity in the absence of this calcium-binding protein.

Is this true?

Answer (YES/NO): NO